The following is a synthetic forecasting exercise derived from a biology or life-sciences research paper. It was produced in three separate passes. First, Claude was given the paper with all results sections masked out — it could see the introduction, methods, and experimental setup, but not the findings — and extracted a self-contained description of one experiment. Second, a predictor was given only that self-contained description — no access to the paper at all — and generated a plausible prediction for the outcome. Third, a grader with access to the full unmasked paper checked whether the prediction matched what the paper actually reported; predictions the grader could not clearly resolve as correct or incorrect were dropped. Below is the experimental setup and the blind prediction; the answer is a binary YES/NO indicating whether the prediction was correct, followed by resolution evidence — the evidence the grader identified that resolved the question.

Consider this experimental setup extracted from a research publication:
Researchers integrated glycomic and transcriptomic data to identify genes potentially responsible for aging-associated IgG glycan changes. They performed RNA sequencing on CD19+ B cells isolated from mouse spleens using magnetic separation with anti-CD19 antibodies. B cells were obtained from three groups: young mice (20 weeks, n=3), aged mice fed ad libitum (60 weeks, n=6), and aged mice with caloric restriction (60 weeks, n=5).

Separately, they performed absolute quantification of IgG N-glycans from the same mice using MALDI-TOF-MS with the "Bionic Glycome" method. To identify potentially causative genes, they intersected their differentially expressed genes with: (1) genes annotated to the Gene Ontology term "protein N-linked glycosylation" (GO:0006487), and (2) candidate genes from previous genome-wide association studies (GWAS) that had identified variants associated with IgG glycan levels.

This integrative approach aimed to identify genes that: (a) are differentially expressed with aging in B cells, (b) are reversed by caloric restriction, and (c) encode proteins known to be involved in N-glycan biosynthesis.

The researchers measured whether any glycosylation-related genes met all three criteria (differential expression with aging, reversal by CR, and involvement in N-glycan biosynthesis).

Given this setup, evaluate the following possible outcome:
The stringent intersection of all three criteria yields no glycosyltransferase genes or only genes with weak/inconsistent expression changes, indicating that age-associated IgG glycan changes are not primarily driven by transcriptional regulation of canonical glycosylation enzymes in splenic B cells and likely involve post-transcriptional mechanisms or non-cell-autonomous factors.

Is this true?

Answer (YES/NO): NO